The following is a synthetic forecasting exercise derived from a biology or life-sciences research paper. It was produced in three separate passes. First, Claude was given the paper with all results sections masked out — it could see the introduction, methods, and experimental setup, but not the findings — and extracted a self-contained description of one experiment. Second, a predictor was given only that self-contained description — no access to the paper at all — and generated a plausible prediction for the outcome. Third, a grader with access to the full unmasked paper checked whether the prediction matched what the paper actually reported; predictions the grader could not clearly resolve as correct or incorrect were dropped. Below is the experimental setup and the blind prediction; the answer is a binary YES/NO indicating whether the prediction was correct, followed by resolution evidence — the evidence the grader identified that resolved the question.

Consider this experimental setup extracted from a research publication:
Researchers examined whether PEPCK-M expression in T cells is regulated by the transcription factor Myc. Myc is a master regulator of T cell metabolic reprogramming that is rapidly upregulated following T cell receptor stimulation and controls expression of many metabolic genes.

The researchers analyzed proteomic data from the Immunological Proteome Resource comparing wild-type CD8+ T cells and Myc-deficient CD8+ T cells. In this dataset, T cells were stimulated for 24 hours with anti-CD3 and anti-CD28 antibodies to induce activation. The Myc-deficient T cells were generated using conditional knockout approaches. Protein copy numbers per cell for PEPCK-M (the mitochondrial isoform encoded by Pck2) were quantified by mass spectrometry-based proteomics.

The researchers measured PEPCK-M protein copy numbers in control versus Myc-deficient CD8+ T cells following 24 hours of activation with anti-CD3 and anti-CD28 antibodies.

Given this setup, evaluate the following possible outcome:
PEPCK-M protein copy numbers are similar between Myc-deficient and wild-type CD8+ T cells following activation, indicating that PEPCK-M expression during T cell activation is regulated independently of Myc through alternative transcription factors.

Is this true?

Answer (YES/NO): NO